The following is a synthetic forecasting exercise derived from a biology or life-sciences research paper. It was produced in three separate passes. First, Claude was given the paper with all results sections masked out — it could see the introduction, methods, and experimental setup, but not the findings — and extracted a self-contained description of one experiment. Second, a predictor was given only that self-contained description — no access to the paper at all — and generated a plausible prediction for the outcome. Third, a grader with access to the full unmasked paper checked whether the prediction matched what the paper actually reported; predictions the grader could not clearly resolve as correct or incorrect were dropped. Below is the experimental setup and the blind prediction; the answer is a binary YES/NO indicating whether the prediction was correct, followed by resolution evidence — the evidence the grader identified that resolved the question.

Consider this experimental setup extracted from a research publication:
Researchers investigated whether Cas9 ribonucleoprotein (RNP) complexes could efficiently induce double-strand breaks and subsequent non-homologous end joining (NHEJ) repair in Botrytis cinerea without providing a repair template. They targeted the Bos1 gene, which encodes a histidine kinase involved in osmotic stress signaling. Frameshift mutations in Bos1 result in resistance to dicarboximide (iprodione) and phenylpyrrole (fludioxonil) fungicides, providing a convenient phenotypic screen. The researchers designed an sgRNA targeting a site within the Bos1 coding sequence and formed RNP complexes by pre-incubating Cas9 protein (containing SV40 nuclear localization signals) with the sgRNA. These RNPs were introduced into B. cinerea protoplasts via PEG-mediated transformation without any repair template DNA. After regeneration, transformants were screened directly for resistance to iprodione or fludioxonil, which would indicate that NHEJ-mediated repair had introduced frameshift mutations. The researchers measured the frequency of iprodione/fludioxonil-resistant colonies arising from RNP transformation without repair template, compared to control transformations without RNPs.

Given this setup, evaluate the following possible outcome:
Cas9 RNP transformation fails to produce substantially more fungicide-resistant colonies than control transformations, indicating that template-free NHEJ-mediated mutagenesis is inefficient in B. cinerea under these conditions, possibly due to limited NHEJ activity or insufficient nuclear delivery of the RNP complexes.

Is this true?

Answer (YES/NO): NO